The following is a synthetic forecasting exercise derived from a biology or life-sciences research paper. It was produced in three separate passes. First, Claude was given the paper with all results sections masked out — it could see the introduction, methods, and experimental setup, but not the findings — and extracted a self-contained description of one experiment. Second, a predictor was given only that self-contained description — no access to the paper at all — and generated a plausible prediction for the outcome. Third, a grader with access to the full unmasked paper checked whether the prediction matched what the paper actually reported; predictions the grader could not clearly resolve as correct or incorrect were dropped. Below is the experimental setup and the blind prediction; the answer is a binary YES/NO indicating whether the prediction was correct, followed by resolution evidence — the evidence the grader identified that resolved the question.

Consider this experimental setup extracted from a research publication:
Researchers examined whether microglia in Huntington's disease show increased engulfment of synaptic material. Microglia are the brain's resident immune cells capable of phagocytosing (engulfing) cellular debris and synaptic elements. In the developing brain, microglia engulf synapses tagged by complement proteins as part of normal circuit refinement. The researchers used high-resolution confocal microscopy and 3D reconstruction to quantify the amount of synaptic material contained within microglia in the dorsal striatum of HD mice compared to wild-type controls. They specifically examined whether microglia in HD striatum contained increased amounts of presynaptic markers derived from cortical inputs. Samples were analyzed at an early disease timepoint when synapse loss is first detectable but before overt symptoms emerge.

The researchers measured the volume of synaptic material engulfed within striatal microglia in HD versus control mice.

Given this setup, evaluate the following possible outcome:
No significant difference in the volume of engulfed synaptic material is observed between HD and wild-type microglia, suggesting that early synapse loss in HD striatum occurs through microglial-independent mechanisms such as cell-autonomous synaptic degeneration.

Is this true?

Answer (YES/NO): NO